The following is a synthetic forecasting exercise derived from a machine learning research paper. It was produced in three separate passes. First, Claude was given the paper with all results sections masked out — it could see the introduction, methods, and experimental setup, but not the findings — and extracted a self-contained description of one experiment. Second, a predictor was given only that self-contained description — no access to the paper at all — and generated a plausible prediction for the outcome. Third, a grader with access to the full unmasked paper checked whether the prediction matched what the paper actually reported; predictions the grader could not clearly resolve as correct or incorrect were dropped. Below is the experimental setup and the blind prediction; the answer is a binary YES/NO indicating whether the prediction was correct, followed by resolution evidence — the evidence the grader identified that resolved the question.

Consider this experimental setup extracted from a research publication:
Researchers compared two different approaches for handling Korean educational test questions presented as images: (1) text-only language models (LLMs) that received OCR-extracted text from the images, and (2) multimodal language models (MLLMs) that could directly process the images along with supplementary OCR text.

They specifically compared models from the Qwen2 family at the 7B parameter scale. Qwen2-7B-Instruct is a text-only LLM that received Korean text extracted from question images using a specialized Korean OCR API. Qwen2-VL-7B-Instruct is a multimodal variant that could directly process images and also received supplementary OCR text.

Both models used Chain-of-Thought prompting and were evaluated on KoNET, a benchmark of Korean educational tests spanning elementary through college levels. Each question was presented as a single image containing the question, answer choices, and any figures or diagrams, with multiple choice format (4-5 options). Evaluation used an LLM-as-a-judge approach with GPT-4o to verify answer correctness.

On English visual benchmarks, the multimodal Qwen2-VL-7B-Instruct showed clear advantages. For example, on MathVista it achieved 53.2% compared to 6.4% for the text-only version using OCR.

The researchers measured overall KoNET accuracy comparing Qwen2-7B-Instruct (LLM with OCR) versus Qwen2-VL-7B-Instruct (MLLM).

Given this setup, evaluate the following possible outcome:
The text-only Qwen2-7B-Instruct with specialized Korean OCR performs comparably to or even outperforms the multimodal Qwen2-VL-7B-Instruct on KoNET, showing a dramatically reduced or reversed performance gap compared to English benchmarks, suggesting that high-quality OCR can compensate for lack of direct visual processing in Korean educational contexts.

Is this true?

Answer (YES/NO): YES